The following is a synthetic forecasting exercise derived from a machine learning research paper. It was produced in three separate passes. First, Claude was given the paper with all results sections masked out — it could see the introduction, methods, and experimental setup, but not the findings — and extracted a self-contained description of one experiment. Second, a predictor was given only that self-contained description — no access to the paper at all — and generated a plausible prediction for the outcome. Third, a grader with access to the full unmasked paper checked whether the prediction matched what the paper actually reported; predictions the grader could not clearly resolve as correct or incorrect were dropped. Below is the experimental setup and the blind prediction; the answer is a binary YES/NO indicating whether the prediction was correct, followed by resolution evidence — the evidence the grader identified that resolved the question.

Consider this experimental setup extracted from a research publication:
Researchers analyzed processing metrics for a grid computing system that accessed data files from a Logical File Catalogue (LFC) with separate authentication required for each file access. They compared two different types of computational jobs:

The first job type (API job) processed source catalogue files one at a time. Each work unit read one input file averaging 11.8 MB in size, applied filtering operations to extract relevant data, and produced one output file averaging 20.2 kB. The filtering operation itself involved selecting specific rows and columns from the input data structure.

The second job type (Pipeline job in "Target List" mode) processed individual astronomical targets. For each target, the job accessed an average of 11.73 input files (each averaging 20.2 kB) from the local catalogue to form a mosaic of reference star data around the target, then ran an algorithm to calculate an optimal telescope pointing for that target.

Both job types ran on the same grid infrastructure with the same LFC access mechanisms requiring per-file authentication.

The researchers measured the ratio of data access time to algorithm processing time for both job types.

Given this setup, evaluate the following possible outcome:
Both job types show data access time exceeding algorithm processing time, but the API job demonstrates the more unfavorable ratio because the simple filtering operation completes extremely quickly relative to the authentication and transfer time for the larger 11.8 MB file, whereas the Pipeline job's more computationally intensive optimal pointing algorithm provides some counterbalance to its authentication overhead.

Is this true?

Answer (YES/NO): NO